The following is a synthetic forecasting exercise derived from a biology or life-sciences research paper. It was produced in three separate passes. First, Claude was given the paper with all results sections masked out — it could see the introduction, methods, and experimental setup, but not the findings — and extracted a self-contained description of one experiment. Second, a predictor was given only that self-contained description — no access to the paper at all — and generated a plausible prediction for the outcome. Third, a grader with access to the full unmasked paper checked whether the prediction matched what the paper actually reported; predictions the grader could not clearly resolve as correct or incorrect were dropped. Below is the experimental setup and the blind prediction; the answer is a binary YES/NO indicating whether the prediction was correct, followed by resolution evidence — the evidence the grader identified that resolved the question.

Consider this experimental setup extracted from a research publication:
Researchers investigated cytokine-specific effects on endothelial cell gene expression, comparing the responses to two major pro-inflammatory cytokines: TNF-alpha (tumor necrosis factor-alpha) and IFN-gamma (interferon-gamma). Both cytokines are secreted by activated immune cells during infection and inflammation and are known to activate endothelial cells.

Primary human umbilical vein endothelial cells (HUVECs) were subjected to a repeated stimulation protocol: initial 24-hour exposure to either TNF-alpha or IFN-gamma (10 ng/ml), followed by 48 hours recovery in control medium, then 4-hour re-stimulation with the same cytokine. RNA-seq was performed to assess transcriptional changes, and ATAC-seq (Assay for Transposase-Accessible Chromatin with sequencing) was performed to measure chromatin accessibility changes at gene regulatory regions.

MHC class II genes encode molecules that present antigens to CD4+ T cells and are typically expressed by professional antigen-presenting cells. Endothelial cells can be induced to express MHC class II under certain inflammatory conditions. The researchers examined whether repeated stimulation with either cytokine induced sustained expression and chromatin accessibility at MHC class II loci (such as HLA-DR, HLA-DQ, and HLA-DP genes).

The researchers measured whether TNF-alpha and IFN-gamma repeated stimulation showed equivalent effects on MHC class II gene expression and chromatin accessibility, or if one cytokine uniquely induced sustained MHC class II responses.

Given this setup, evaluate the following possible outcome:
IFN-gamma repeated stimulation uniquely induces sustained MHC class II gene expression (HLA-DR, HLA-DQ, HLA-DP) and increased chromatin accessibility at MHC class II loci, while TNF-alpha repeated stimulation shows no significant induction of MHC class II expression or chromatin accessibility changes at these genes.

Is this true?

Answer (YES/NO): YES